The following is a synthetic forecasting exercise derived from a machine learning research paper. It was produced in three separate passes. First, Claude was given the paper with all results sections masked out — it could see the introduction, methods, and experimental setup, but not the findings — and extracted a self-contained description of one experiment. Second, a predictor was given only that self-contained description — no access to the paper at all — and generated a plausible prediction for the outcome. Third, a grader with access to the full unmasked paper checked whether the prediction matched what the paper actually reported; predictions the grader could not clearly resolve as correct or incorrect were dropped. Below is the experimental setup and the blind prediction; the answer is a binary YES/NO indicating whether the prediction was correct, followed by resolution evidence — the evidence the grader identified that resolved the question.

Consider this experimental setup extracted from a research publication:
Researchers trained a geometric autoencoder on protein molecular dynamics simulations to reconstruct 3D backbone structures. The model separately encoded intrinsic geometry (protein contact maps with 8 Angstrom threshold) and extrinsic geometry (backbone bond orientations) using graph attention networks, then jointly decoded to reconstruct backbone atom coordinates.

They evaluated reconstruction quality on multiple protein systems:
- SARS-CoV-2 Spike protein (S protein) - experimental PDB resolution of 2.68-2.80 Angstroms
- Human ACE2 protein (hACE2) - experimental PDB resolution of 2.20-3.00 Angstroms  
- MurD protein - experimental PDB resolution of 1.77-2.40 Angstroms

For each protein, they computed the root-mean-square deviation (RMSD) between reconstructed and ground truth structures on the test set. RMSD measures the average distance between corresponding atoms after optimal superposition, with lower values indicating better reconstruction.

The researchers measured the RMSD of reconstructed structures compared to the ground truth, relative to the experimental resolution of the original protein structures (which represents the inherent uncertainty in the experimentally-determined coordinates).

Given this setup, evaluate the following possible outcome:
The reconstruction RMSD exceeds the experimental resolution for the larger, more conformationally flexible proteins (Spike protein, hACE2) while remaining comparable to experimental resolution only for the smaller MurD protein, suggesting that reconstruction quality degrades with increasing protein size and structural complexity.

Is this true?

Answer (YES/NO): NO